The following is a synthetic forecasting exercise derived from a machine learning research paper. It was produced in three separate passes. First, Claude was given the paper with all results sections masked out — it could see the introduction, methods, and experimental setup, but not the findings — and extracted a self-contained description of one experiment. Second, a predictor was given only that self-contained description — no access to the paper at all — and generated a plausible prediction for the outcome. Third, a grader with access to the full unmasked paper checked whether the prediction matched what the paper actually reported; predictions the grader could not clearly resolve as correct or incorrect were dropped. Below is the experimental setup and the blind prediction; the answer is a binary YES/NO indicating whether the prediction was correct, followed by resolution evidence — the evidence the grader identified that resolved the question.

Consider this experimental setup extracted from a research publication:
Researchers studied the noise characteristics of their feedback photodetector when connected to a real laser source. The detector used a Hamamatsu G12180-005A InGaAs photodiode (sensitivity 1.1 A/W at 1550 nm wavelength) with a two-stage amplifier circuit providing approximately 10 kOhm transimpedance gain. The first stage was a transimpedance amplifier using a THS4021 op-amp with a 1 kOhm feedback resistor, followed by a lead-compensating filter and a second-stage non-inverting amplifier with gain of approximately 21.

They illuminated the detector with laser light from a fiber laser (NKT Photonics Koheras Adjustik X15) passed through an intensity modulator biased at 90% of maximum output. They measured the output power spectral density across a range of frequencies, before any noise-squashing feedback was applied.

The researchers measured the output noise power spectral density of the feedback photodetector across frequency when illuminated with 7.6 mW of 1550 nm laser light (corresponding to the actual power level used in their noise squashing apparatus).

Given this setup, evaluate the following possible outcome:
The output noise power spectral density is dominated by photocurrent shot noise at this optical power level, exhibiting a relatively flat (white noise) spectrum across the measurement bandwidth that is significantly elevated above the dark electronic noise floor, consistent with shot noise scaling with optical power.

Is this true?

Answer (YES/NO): NO